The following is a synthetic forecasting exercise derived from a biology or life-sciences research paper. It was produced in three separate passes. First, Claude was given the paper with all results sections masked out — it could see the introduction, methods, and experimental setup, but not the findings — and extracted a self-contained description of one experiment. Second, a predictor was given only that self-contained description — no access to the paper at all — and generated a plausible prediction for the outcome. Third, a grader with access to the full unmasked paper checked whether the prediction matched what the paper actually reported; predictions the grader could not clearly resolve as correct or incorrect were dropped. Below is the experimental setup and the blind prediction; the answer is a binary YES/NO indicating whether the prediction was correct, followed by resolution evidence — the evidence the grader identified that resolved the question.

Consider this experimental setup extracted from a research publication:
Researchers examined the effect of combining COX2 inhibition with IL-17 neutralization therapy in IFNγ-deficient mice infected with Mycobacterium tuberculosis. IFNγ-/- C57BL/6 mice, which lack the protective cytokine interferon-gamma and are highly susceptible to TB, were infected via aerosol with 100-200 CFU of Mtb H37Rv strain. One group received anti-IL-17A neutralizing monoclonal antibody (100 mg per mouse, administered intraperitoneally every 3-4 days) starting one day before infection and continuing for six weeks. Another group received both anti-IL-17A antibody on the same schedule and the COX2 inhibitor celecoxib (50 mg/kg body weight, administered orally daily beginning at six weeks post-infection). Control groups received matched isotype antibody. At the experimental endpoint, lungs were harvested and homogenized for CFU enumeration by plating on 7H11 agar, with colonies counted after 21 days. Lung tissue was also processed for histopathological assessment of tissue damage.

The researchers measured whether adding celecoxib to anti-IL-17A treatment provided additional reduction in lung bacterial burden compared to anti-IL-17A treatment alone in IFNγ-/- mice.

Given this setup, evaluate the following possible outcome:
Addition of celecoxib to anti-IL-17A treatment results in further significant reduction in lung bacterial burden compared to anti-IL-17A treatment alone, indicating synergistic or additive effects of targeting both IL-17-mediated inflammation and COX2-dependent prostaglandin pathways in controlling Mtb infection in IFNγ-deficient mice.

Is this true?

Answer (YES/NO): YES